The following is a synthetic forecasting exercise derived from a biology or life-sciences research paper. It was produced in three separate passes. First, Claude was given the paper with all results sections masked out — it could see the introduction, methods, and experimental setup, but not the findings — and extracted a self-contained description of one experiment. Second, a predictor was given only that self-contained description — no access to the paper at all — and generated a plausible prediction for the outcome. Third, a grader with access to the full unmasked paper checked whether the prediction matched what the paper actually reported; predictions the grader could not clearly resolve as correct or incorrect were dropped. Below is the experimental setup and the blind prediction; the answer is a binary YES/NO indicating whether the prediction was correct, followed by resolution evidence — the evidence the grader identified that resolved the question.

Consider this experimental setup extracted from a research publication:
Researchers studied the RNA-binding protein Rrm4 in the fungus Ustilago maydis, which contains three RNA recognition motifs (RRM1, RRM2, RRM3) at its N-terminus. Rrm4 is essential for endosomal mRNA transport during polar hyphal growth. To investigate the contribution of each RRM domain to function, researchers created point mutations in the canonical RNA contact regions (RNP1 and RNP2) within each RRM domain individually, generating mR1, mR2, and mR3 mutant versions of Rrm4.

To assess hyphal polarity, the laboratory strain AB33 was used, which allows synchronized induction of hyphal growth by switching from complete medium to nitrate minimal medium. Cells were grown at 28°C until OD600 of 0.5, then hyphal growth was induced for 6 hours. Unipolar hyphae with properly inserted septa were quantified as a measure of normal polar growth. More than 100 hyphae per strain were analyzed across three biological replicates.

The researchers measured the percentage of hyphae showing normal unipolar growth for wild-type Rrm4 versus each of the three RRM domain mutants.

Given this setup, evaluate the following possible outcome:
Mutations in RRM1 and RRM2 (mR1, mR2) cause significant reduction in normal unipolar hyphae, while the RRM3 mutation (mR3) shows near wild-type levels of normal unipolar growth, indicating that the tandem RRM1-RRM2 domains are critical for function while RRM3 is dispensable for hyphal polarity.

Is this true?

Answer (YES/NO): YES